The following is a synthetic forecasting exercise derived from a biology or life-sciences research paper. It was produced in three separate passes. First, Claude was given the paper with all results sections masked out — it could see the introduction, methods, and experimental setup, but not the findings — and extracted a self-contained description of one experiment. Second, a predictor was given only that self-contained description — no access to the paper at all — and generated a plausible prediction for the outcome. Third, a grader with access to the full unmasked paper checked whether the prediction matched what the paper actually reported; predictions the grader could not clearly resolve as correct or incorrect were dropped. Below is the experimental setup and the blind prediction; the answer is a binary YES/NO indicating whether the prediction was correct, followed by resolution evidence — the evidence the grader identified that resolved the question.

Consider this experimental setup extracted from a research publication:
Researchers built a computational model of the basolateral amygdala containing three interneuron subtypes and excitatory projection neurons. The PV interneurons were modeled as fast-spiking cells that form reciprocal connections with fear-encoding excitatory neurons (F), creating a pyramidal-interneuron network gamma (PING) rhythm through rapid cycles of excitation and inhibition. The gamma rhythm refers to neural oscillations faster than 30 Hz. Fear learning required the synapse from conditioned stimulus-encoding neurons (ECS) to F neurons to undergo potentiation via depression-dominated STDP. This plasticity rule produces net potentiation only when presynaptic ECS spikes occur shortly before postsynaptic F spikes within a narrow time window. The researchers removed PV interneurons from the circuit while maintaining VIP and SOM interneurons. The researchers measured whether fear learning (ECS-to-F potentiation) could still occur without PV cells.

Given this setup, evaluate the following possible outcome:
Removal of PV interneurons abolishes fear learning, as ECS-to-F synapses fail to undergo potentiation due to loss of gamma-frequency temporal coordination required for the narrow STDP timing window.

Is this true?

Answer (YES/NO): YES